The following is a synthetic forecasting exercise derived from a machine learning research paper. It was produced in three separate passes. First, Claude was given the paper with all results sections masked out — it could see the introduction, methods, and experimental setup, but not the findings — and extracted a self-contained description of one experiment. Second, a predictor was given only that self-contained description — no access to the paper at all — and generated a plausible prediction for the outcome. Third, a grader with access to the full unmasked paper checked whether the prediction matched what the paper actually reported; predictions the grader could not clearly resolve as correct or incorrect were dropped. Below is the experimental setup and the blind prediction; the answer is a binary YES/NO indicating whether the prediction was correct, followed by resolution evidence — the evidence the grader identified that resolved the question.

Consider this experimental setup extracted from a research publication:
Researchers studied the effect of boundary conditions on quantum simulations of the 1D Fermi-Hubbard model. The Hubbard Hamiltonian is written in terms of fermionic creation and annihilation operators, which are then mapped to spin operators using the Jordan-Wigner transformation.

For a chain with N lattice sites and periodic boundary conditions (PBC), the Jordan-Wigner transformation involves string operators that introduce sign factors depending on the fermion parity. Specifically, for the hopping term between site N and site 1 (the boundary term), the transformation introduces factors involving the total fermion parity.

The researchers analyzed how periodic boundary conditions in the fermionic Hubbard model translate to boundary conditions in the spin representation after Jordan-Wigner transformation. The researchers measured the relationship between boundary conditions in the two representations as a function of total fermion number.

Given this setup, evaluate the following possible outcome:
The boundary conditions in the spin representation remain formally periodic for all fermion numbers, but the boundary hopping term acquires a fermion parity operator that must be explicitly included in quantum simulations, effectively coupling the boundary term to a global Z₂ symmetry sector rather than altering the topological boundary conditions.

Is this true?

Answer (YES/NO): NO